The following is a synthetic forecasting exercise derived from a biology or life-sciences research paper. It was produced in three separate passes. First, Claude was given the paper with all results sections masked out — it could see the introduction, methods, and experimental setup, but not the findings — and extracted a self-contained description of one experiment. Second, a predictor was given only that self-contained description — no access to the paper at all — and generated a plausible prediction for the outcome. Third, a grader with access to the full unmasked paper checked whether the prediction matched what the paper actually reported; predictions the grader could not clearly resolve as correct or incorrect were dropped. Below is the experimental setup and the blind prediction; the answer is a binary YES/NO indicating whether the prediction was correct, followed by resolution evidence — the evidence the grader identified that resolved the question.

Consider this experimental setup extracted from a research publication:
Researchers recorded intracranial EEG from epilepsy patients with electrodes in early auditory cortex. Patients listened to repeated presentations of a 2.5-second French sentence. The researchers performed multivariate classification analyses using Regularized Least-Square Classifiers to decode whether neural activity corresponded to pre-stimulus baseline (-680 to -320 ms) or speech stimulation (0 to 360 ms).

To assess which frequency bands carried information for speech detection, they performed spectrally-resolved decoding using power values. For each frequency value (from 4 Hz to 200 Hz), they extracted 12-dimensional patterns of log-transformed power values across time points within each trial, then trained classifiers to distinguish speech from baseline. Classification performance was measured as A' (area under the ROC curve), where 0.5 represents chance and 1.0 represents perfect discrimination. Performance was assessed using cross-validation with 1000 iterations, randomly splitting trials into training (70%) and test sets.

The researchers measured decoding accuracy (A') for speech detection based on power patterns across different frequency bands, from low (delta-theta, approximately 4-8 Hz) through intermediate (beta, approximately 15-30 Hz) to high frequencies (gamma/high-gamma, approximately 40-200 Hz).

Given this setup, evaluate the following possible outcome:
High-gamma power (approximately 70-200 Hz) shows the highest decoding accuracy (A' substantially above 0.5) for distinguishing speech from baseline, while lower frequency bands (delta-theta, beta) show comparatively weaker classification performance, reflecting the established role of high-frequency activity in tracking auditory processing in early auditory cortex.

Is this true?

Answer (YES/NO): NO